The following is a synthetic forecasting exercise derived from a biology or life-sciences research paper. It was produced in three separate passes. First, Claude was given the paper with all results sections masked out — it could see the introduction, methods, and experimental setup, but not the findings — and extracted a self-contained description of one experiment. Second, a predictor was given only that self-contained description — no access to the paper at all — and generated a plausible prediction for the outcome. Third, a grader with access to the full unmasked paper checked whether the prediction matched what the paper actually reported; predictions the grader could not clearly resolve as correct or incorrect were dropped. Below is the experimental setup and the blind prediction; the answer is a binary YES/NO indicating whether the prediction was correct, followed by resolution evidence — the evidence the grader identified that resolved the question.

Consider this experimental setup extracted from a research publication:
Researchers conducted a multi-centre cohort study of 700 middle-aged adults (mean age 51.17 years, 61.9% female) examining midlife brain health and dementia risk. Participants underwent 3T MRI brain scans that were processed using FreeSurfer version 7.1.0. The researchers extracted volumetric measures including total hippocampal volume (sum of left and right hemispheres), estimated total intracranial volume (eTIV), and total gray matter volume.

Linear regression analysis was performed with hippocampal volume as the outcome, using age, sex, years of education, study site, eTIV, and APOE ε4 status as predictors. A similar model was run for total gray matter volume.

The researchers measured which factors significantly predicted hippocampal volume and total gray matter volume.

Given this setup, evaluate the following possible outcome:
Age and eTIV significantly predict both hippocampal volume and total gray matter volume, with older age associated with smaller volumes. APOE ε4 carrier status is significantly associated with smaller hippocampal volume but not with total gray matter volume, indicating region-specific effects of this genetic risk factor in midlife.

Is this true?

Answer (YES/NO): NO